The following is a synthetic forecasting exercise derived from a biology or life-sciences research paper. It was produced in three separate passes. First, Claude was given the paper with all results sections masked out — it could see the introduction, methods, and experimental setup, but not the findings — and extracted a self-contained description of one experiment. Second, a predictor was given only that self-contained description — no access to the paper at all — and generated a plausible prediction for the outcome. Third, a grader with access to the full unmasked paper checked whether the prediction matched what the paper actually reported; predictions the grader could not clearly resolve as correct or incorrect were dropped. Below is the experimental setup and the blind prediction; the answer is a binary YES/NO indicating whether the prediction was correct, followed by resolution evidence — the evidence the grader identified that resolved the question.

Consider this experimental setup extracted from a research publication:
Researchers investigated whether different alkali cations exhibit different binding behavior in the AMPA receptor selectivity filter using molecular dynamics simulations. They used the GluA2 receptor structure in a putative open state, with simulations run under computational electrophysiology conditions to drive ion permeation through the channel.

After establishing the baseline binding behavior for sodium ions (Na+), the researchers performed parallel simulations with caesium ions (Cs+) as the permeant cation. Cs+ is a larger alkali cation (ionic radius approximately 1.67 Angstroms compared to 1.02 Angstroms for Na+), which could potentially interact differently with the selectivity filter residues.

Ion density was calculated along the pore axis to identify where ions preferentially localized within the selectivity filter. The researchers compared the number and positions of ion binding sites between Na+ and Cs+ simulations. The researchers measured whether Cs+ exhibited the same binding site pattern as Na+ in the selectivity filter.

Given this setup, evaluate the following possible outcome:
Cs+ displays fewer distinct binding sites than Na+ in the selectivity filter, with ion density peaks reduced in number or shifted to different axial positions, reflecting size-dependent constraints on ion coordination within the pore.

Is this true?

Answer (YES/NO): NO